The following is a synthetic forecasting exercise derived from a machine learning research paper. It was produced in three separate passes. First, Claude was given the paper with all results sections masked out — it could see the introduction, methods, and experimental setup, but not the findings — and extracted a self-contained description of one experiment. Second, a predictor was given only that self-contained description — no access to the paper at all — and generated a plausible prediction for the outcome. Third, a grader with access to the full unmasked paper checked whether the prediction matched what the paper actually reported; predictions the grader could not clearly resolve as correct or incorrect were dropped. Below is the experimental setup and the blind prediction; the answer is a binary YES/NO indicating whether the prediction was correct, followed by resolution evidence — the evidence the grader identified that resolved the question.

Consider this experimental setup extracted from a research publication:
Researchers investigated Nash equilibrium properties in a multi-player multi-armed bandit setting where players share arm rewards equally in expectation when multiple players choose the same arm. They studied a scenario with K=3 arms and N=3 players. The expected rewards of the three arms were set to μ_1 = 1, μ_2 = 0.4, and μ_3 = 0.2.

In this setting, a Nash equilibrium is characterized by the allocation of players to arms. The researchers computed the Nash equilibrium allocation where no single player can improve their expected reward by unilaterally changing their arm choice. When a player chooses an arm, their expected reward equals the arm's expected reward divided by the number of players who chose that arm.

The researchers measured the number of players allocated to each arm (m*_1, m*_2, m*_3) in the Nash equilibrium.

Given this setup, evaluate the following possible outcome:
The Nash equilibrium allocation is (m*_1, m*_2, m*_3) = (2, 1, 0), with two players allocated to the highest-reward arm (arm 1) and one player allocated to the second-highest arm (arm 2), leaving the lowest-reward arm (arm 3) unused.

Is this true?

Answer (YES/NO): YES